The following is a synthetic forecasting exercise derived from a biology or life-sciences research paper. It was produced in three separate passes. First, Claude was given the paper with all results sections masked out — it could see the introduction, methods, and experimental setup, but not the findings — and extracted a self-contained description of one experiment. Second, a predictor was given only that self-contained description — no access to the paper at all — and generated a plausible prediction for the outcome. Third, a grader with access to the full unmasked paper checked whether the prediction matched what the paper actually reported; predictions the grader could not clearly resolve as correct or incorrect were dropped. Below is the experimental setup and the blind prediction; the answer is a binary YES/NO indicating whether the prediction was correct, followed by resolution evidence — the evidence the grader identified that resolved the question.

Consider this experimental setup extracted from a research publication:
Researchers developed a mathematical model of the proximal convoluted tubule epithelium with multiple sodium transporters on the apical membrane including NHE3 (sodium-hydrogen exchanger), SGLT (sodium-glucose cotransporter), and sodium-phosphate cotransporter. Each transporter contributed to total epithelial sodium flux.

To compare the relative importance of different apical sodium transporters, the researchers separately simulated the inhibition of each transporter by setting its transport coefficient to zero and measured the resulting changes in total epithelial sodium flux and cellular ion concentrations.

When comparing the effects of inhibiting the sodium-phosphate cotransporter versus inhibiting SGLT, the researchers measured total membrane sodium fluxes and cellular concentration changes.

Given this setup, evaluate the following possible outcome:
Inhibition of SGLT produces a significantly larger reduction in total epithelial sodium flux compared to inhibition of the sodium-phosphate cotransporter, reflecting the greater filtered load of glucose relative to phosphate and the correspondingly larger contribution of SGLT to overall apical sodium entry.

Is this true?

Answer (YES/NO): YES